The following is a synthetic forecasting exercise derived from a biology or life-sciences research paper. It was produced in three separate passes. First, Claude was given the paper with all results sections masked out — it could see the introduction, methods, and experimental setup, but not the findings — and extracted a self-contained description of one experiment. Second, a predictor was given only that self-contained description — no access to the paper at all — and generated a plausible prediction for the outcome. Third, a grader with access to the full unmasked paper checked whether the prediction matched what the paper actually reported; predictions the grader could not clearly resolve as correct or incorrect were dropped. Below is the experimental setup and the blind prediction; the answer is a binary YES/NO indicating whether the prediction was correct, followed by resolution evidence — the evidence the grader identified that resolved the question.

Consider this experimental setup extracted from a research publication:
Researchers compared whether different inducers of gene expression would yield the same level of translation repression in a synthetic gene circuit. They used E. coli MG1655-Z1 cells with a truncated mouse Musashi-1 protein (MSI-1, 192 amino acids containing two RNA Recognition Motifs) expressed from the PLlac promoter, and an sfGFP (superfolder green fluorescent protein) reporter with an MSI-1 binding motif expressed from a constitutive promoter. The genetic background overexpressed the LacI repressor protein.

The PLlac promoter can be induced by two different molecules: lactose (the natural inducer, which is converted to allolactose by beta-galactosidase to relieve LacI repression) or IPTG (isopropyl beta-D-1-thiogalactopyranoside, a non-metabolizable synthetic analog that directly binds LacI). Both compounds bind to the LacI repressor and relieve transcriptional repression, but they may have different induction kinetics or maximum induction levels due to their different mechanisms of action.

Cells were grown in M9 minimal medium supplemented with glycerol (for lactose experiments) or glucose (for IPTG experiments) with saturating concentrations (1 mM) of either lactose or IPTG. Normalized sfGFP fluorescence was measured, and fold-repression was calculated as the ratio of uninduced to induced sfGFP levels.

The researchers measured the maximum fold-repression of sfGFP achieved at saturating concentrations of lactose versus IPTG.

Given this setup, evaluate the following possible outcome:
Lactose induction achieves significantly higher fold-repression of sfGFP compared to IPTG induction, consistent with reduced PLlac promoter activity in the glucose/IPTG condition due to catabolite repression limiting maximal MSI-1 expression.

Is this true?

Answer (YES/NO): NO